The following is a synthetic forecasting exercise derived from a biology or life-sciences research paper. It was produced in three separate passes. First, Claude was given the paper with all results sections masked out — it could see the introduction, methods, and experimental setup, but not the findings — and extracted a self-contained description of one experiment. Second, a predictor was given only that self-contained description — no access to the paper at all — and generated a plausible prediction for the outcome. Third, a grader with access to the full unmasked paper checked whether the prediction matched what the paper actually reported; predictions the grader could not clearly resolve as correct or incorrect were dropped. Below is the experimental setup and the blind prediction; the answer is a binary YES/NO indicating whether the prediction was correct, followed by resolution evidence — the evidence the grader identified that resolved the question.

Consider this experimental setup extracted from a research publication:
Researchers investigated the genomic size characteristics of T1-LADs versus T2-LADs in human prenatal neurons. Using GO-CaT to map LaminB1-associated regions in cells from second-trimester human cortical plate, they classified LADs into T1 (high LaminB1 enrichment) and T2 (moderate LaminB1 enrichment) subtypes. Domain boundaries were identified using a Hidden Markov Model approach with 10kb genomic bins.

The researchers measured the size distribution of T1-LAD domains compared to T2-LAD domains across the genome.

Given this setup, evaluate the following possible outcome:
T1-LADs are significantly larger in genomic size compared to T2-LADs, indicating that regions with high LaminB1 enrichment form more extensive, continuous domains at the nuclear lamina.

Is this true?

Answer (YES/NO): YES